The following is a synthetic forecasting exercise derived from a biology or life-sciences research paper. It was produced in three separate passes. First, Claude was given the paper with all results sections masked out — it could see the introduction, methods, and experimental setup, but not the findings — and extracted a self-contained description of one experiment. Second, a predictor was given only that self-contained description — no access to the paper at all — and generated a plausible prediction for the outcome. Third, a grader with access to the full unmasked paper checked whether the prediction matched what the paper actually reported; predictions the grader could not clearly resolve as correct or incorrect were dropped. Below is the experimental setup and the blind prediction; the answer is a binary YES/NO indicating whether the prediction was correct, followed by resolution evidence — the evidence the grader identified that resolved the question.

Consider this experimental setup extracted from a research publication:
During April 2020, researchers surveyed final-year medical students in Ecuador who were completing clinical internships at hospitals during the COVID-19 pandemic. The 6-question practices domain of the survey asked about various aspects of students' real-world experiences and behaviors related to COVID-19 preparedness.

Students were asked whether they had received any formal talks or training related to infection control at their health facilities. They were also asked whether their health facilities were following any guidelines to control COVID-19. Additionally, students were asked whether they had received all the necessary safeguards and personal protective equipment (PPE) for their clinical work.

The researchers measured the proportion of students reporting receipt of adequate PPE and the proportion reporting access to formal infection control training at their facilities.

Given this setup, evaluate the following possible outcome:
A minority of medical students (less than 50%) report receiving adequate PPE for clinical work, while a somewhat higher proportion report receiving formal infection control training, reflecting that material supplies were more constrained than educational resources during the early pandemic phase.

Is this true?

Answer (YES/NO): NO